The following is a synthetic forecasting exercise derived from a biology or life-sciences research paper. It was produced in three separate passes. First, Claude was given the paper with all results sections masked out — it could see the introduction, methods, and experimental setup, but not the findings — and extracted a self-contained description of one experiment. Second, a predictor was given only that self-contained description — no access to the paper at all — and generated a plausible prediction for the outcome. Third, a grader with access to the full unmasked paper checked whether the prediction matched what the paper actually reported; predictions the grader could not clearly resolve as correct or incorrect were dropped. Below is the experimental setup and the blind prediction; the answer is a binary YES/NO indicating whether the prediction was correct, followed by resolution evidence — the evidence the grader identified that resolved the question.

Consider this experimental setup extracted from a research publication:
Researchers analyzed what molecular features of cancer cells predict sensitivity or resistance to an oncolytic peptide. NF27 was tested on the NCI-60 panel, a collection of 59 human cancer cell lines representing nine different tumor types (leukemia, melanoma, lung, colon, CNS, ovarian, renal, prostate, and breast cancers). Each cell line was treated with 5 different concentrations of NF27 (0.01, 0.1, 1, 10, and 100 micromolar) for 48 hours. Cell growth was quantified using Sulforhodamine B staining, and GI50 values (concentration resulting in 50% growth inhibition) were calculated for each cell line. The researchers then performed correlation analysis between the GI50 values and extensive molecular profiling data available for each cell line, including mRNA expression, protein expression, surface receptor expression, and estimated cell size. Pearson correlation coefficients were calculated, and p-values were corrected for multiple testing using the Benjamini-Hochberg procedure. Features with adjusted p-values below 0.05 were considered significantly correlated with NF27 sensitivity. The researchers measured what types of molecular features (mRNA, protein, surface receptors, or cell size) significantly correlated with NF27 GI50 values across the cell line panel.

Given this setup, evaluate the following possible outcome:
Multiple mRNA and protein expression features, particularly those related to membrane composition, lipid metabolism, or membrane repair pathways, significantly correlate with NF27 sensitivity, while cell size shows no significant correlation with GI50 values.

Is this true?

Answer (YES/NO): NO